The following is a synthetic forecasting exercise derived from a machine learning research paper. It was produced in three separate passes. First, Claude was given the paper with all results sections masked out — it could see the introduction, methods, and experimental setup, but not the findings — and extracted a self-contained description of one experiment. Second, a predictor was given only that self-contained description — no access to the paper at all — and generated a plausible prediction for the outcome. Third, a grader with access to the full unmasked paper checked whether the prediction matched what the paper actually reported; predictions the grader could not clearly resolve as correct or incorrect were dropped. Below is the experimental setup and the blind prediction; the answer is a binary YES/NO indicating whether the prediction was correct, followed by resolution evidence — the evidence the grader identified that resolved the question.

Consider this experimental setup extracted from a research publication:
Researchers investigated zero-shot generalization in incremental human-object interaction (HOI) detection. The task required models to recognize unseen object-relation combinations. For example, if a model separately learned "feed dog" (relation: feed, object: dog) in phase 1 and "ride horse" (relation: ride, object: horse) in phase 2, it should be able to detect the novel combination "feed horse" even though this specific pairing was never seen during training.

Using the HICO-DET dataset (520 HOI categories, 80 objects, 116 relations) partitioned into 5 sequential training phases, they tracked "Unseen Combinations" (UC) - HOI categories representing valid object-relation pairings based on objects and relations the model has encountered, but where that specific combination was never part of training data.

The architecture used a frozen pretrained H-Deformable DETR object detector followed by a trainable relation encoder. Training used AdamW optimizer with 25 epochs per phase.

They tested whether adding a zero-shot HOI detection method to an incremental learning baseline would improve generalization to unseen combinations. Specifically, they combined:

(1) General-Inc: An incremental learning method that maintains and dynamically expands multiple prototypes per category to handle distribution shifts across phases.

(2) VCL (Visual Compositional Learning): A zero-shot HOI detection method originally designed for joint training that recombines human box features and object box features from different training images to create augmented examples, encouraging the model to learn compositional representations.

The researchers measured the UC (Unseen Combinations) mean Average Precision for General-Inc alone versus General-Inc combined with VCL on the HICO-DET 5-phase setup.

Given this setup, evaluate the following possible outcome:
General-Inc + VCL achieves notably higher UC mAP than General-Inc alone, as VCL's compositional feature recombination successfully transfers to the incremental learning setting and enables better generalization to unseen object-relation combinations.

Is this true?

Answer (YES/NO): NO